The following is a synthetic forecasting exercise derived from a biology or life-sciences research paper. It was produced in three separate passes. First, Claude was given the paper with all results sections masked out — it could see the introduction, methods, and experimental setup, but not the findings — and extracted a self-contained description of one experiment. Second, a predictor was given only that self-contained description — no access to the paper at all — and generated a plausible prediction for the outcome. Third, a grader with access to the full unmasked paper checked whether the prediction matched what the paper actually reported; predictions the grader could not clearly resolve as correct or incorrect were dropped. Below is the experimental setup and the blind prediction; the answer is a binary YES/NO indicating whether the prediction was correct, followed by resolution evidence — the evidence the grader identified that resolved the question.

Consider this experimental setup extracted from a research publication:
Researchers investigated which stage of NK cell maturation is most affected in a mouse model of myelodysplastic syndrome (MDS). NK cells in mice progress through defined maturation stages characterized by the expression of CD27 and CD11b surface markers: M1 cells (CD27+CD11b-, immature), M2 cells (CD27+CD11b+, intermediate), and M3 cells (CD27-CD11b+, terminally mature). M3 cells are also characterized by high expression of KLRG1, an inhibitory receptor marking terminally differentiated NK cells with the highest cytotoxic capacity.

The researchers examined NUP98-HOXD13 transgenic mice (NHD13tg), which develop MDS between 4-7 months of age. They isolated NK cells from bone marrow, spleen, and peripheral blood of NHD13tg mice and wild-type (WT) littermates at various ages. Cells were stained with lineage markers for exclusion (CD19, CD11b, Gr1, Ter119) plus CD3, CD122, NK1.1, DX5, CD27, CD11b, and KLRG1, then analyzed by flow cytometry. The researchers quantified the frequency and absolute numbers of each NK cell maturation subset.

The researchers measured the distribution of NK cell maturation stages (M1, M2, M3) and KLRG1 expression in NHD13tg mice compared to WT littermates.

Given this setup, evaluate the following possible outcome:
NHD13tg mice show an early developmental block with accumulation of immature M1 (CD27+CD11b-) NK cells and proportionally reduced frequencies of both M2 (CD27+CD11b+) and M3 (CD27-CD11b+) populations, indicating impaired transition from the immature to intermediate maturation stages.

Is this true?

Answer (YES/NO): YES